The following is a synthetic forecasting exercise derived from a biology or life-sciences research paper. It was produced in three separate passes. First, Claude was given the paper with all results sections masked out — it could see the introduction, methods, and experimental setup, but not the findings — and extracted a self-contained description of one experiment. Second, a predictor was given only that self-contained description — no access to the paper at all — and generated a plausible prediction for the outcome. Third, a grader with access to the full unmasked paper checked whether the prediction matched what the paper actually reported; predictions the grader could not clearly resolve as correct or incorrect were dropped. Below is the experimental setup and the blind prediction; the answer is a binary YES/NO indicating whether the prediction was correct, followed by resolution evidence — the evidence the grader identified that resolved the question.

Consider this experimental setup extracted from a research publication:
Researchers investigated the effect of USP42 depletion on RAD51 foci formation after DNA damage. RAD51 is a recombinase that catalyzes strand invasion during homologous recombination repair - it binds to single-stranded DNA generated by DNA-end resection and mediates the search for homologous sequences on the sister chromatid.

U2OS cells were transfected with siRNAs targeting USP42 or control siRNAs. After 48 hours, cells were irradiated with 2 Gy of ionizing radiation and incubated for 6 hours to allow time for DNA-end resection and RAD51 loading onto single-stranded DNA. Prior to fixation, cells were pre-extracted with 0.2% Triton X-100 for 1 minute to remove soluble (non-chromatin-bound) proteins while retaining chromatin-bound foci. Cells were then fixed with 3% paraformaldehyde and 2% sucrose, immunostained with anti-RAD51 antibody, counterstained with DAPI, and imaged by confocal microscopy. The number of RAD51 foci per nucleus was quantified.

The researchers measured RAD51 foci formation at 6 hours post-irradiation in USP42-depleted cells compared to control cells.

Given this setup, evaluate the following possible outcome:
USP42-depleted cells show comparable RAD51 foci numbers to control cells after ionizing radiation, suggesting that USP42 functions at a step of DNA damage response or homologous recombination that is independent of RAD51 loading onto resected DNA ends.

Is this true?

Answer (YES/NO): NO